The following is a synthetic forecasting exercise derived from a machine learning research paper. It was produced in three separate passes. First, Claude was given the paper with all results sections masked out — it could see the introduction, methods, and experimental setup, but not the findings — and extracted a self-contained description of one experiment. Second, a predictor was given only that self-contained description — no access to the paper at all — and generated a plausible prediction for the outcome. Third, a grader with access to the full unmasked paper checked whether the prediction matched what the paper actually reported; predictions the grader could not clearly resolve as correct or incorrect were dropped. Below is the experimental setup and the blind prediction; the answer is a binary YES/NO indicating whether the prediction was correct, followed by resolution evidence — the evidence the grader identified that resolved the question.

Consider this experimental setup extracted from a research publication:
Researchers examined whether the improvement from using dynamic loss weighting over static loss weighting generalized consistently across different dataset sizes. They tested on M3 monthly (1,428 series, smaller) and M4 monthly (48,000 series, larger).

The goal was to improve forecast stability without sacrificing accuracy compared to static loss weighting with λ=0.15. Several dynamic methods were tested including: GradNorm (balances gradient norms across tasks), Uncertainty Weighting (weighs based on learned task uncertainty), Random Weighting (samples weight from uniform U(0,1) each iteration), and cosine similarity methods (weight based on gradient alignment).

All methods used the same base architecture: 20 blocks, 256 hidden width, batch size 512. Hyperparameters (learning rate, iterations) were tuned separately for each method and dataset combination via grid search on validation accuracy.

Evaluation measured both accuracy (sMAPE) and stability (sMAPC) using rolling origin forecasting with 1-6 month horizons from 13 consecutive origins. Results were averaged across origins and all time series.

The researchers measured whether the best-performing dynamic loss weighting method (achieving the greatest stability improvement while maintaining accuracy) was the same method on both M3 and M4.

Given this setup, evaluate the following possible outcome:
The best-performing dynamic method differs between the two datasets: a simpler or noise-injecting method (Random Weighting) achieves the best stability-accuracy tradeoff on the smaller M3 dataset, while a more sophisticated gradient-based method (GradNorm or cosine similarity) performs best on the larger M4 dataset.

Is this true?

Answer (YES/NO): NO